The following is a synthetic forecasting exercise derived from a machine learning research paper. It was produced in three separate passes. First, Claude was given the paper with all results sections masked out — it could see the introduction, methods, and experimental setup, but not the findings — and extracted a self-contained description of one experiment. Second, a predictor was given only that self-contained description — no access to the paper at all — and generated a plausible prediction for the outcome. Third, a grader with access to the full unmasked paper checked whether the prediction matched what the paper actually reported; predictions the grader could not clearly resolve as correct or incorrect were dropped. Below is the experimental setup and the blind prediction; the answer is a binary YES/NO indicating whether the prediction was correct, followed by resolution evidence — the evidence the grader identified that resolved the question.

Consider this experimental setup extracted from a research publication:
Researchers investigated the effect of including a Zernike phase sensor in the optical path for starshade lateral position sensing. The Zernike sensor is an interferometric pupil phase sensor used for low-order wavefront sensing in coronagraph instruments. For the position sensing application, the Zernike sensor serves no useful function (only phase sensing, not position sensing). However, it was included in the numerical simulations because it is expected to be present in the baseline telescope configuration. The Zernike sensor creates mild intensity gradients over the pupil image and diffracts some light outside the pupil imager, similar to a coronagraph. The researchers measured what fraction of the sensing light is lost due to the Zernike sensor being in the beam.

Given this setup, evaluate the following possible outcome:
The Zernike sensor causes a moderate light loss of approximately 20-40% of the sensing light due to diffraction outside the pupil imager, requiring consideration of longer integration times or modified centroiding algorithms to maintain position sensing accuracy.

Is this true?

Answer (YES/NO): NO